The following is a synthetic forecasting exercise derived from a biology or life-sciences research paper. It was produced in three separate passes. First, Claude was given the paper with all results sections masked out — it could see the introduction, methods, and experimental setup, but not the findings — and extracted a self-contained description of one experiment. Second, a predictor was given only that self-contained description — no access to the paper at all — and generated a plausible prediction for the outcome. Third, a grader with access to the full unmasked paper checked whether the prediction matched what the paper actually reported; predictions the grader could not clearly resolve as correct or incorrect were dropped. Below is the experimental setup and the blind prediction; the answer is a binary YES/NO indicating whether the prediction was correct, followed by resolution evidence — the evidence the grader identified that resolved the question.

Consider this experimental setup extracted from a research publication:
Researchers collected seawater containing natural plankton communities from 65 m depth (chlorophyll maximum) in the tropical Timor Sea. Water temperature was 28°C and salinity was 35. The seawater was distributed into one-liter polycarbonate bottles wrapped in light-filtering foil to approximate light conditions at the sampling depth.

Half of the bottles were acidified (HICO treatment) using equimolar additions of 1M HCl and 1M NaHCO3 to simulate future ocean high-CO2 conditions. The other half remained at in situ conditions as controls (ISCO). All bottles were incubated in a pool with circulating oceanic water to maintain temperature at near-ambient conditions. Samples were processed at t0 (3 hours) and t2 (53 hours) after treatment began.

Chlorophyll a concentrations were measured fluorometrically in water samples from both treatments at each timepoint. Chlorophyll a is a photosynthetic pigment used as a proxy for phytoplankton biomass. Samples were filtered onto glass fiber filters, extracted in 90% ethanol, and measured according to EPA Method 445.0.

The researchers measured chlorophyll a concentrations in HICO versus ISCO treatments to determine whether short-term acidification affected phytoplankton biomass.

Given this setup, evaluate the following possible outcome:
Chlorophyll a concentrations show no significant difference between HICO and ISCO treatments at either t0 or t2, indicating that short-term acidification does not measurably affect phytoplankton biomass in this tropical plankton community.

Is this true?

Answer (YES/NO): YES